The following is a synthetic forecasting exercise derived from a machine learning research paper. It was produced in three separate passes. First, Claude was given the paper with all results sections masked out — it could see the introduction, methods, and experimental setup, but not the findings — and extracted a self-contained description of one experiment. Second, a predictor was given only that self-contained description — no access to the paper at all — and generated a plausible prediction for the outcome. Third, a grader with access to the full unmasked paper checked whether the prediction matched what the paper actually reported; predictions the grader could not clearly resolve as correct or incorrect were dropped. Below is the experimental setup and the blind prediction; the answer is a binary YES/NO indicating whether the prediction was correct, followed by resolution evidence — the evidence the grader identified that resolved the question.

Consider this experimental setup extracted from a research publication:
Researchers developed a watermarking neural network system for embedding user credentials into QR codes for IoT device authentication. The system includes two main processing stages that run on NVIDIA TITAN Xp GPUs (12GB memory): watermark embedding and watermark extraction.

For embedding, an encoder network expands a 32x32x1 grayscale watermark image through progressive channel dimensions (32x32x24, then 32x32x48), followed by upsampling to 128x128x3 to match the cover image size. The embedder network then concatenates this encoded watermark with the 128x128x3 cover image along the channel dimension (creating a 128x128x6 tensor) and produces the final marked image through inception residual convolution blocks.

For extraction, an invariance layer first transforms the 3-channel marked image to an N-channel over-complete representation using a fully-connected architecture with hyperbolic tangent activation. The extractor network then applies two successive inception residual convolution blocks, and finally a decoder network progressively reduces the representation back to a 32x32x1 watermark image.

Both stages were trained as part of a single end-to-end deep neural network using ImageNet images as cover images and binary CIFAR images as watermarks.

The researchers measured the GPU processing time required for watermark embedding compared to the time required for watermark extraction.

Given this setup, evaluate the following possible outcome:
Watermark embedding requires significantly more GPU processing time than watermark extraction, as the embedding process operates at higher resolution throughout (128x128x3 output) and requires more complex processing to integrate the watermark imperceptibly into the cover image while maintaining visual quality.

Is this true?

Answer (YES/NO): NO